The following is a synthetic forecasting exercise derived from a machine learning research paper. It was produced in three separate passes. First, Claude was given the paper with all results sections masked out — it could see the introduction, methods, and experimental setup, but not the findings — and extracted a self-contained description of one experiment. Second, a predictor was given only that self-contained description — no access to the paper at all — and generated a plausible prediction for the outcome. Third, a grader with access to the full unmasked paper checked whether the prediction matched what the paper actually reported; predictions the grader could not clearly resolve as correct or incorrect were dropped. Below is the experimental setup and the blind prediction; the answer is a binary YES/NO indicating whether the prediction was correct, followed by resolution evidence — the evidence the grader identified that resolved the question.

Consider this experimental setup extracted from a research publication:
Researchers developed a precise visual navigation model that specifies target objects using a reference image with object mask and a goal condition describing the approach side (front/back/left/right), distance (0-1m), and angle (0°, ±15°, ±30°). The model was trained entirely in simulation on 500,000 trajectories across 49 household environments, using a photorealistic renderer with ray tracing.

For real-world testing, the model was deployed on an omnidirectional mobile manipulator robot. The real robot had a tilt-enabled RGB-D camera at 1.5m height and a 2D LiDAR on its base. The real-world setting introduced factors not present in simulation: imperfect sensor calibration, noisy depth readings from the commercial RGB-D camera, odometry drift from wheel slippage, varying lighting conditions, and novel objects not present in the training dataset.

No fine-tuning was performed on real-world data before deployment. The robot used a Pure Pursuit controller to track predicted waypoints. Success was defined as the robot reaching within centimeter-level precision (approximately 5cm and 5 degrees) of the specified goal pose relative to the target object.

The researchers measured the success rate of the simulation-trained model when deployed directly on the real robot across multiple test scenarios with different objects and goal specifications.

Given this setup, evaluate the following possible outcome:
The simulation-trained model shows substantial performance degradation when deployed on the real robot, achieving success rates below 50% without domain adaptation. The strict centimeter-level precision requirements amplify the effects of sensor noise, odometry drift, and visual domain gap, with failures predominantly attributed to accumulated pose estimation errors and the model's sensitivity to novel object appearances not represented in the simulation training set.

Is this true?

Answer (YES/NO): NO